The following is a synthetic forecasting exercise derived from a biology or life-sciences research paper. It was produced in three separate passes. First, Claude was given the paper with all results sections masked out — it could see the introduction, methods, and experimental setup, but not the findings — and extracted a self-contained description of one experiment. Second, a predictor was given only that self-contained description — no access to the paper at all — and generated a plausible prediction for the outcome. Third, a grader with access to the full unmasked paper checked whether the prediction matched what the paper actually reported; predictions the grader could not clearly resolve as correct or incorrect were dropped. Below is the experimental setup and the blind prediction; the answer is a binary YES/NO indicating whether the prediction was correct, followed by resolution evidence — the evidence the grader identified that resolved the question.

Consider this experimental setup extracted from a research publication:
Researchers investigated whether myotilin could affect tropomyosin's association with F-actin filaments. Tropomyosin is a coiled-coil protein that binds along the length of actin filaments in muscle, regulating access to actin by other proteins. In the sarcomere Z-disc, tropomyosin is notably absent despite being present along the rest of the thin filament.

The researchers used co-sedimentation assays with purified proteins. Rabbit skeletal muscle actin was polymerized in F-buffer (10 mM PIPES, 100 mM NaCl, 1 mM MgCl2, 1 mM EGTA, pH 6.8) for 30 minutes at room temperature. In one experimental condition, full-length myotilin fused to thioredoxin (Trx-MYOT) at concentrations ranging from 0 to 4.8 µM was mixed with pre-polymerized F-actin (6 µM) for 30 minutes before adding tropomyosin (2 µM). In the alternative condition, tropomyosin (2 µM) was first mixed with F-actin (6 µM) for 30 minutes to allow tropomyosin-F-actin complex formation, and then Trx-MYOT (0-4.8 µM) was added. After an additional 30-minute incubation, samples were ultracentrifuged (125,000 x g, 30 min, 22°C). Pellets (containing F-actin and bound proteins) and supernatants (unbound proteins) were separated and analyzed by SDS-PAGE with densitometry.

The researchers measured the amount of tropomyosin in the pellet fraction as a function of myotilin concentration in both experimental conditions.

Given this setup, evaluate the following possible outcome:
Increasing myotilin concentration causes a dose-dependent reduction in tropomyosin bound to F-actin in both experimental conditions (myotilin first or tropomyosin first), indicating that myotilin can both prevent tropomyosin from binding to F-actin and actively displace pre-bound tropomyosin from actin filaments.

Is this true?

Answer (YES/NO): YES